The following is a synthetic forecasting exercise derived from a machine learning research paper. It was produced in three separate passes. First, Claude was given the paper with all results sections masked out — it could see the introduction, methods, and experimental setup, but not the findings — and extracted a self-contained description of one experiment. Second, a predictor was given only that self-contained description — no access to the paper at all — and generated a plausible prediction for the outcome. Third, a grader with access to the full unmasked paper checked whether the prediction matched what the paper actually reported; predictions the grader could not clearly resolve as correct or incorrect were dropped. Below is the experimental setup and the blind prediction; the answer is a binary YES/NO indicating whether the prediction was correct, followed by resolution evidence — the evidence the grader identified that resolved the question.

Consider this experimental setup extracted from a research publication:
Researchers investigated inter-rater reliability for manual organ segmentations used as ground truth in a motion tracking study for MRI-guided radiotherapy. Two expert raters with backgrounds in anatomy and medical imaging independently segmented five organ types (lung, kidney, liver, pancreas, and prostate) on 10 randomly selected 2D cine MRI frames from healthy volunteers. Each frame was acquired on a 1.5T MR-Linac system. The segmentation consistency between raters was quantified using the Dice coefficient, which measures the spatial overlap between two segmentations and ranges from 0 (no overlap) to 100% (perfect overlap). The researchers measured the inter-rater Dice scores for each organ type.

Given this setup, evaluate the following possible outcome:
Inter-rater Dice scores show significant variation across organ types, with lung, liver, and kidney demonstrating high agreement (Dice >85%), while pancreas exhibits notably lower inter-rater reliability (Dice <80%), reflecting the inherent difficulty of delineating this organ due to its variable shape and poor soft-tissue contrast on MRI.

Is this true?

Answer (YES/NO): NO